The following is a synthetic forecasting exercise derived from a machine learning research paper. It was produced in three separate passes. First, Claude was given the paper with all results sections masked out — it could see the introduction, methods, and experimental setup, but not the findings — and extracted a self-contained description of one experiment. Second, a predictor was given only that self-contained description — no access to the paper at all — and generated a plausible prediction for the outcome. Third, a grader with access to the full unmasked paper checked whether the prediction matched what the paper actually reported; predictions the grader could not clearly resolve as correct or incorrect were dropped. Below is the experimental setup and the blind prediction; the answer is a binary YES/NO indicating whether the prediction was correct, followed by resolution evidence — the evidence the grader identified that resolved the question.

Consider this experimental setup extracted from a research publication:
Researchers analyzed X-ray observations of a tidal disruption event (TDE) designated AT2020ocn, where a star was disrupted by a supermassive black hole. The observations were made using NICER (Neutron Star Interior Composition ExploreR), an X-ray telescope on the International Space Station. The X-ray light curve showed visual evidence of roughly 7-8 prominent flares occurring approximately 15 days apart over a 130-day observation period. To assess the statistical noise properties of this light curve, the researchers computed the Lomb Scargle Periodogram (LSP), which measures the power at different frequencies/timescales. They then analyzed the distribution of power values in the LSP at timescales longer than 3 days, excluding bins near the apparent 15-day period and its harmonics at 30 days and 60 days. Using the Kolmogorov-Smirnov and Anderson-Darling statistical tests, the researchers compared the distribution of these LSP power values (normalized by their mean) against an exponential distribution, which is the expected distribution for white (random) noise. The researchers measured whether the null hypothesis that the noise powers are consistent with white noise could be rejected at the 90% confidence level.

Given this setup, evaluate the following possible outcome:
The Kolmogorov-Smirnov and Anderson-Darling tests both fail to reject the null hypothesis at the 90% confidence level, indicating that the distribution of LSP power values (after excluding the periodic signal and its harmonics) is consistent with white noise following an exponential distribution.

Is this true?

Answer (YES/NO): YES